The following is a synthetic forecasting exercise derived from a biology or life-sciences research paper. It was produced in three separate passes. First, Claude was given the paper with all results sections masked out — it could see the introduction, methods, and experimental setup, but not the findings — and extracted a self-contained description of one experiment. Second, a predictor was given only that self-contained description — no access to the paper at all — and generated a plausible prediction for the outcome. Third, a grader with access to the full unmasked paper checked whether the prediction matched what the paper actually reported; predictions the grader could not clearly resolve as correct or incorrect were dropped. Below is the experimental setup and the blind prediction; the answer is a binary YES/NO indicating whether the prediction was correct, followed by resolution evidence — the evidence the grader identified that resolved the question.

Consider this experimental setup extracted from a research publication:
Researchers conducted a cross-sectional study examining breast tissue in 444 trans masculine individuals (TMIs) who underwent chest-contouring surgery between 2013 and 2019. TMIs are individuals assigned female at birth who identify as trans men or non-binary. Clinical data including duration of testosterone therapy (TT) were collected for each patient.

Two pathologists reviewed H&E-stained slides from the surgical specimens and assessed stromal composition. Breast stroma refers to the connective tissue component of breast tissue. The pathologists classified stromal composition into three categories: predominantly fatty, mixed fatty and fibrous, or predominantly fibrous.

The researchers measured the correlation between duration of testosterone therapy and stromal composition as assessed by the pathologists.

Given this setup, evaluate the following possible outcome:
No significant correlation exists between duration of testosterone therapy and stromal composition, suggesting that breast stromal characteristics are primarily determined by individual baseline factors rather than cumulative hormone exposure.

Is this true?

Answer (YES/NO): YES